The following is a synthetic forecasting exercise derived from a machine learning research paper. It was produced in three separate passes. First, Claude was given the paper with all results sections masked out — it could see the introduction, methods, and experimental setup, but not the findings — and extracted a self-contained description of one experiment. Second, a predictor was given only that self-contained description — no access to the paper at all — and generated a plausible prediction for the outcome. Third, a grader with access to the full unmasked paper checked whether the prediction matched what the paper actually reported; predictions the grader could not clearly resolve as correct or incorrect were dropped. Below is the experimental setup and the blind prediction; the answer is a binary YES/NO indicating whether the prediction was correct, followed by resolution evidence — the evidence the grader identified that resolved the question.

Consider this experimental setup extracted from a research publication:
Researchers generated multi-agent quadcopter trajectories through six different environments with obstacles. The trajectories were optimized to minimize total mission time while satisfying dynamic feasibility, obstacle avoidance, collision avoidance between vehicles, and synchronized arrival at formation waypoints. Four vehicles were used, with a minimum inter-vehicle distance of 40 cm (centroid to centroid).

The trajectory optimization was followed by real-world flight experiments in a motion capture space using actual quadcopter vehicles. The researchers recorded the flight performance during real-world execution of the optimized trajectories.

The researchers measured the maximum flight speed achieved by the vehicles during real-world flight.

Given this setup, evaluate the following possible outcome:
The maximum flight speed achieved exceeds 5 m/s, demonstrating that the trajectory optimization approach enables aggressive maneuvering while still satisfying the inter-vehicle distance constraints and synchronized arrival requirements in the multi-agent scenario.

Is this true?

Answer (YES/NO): YES